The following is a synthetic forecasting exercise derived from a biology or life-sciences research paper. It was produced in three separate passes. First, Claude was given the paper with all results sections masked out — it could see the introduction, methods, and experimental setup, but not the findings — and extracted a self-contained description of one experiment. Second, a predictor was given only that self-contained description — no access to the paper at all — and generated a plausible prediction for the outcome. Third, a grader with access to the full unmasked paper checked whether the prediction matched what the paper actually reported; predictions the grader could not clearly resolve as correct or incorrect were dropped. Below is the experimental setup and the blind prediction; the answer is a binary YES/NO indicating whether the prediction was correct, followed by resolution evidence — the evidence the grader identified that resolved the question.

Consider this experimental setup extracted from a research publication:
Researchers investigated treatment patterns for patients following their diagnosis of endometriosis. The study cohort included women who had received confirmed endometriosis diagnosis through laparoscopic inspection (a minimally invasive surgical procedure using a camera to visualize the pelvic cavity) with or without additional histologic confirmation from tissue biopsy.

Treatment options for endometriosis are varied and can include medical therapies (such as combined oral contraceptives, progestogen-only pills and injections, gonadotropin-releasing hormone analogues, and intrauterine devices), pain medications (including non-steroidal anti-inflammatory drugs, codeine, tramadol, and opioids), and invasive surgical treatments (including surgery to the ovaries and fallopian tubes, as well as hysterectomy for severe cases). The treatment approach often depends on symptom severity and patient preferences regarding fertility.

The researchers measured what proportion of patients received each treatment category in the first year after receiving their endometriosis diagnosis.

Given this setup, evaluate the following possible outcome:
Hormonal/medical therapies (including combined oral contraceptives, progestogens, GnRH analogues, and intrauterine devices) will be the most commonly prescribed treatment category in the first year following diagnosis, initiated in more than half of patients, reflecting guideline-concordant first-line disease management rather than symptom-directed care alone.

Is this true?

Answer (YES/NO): YES